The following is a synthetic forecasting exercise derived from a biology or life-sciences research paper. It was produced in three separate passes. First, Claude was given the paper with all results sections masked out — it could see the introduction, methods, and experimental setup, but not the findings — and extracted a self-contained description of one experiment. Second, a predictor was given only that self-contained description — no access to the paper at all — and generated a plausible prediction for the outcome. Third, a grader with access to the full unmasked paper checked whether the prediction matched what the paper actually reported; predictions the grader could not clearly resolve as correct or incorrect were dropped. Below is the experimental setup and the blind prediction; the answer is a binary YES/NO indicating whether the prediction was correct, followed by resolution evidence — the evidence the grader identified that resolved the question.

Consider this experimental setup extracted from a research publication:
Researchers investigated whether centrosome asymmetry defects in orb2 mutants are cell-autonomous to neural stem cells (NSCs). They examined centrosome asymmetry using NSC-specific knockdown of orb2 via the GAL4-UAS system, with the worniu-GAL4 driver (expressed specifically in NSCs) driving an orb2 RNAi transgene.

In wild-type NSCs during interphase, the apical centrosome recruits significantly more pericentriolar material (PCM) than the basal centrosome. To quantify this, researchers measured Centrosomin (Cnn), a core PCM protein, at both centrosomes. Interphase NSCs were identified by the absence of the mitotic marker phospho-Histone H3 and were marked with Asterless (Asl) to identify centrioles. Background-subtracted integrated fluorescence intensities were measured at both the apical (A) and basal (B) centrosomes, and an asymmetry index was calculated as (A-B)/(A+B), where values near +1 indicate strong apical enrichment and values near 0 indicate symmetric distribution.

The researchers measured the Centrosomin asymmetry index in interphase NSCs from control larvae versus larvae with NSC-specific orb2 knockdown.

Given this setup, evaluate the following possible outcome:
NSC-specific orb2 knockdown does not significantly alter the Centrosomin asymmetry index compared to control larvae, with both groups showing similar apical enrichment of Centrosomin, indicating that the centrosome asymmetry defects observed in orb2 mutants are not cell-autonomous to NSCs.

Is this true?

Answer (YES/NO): NO